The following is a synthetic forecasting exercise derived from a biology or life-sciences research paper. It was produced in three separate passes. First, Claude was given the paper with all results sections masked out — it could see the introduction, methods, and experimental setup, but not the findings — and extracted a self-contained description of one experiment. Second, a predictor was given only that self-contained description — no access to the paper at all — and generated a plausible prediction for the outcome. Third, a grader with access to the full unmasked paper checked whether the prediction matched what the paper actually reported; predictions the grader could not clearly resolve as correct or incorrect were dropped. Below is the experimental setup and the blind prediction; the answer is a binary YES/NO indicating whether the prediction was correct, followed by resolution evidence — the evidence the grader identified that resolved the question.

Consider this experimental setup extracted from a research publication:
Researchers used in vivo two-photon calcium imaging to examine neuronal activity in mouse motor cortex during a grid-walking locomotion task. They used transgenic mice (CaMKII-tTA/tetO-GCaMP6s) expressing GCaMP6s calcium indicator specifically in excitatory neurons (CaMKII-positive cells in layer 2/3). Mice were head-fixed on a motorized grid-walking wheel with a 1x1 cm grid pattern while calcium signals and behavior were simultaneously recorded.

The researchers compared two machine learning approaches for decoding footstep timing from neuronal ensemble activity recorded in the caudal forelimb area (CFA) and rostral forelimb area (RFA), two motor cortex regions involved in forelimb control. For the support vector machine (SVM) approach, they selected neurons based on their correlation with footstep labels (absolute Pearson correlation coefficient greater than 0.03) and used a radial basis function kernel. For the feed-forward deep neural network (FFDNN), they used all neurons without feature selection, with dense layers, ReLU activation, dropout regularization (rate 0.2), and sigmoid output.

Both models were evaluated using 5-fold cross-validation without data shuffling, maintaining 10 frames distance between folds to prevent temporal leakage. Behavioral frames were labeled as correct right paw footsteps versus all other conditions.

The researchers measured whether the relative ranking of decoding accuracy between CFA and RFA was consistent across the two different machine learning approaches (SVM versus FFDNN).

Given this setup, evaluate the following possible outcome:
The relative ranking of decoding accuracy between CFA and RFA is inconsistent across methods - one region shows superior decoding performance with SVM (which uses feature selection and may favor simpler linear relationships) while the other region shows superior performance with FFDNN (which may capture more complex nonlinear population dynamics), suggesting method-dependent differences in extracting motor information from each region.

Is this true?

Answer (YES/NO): NO